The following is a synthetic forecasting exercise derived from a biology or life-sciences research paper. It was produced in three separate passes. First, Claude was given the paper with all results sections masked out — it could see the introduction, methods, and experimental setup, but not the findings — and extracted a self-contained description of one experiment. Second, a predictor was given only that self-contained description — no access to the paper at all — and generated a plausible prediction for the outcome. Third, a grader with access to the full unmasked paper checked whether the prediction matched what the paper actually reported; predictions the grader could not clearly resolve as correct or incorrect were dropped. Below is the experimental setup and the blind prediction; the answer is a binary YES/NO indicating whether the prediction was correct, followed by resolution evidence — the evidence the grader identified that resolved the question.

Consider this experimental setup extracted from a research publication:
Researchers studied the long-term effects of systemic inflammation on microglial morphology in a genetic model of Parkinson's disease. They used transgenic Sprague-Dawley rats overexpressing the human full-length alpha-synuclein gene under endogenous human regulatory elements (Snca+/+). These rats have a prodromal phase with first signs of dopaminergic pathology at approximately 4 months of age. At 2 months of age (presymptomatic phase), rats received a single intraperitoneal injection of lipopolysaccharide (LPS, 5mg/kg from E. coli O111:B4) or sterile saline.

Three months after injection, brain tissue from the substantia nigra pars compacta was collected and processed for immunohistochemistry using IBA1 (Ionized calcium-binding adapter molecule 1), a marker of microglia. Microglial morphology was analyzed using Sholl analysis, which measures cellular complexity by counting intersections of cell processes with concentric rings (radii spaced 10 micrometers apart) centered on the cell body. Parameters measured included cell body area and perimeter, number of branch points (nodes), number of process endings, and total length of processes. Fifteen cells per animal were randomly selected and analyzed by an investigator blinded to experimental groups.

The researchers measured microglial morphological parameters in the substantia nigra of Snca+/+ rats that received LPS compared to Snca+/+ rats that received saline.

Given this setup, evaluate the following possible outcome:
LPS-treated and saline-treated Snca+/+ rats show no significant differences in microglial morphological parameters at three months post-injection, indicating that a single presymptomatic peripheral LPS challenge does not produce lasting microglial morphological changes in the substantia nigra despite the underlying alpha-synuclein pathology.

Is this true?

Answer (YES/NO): NO